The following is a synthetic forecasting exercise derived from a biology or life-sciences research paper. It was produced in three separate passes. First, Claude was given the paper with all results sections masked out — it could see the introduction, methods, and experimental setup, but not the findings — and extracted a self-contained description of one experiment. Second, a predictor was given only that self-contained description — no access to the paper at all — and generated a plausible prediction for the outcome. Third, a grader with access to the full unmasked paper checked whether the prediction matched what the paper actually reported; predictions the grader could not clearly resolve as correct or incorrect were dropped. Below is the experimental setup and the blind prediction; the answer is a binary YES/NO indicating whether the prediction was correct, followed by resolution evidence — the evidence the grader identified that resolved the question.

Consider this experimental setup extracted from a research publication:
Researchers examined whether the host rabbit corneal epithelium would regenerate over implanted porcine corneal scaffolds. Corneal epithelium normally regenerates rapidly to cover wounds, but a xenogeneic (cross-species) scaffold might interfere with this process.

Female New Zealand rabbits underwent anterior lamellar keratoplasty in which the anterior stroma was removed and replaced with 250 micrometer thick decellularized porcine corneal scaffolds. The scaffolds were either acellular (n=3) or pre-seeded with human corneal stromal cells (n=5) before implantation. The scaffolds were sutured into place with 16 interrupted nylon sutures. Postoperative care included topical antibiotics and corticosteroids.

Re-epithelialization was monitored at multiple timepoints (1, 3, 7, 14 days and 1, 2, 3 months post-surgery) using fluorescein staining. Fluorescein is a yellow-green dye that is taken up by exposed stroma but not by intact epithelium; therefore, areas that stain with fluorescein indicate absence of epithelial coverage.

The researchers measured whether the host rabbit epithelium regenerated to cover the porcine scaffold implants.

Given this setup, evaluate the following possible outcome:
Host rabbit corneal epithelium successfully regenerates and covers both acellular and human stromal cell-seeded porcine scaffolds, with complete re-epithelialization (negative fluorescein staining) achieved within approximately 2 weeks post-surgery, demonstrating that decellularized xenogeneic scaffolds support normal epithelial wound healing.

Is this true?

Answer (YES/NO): NO